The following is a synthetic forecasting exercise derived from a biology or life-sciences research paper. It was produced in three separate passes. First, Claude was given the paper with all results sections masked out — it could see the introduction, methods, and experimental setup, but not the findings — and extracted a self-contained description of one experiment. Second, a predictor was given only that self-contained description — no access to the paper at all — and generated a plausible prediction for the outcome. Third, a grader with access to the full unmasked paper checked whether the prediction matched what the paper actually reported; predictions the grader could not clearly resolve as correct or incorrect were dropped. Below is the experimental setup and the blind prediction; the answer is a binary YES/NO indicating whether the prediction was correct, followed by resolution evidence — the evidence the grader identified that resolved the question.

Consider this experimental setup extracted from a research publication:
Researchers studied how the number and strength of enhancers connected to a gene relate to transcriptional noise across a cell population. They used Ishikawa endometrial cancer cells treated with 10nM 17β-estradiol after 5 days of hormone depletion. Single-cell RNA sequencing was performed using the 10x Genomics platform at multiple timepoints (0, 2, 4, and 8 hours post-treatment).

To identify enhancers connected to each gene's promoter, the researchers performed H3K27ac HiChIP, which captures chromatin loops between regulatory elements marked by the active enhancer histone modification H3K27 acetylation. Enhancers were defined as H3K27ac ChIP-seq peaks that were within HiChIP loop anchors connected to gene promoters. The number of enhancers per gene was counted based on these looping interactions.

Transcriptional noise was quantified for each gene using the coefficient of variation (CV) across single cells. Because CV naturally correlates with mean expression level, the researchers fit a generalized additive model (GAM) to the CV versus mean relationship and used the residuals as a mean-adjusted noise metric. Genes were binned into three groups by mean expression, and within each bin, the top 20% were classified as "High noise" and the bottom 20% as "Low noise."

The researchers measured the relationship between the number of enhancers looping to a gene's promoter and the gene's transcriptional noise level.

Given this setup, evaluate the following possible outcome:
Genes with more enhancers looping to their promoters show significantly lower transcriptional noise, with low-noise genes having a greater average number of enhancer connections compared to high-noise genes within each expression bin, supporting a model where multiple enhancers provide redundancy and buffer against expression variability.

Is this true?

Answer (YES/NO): NO